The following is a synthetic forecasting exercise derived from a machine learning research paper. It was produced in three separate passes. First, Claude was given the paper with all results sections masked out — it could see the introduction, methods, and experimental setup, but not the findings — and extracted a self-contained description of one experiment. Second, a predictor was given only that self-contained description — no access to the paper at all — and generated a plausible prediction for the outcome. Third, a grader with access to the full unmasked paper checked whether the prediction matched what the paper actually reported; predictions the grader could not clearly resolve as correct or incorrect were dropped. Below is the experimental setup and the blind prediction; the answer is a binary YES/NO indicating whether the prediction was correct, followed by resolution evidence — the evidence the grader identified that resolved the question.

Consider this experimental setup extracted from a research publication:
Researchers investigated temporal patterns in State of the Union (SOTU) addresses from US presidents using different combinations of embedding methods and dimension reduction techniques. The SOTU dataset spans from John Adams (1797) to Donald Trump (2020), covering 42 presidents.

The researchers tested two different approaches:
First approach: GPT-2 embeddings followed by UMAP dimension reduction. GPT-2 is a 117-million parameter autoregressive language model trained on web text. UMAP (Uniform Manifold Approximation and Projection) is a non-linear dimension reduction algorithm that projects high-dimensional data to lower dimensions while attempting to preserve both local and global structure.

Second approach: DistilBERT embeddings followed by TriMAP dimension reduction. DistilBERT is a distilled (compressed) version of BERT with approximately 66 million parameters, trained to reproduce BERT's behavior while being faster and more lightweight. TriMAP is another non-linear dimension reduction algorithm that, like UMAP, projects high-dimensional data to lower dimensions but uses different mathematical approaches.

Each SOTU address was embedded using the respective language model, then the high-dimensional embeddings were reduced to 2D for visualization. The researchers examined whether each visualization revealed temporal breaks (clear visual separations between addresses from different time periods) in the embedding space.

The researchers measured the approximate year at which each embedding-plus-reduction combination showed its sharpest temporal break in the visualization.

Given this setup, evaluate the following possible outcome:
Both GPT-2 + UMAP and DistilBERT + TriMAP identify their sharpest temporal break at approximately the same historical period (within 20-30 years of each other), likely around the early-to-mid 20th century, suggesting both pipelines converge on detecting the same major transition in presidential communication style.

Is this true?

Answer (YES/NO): YES